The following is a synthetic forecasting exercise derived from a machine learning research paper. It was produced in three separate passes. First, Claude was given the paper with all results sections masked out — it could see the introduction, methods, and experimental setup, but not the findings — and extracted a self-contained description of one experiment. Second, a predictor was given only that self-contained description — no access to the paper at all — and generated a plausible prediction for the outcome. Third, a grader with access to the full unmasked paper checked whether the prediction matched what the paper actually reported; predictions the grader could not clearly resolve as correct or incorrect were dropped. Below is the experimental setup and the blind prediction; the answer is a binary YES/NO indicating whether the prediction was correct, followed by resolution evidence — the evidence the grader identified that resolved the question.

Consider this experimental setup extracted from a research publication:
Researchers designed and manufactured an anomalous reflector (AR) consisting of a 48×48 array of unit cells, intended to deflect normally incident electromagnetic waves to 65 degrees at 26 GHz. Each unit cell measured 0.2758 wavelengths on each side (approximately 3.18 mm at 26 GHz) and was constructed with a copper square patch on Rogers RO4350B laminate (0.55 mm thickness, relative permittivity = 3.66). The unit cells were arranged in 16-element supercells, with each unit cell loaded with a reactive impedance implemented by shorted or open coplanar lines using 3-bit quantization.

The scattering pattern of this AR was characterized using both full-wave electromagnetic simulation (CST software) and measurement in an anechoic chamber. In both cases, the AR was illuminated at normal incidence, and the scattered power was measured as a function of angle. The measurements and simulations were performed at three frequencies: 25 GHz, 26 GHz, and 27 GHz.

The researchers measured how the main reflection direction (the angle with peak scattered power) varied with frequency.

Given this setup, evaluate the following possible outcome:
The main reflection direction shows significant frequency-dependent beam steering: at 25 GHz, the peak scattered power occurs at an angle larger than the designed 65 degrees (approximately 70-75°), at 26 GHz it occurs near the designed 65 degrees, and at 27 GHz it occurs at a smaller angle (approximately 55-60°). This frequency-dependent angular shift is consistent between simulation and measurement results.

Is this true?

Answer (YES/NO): YES